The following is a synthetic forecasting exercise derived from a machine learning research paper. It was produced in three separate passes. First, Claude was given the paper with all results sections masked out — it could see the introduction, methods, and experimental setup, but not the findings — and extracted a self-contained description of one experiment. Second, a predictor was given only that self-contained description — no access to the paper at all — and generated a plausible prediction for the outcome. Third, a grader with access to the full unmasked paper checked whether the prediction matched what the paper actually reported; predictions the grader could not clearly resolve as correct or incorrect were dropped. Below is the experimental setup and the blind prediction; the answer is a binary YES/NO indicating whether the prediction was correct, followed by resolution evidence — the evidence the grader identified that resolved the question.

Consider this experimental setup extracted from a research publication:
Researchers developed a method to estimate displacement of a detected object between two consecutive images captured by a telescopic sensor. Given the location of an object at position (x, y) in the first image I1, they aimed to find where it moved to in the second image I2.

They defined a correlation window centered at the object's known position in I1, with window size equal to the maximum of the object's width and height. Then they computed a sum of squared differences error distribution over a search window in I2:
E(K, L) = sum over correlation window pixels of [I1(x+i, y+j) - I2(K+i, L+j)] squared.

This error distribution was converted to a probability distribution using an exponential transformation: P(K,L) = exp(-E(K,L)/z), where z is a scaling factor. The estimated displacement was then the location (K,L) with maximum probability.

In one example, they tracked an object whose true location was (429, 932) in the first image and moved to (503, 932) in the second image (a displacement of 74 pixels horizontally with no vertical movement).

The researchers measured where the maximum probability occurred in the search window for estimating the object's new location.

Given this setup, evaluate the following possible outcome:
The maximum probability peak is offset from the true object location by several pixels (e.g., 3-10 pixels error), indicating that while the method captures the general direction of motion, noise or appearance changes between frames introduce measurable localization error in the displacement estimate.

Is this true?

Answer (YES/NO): NO